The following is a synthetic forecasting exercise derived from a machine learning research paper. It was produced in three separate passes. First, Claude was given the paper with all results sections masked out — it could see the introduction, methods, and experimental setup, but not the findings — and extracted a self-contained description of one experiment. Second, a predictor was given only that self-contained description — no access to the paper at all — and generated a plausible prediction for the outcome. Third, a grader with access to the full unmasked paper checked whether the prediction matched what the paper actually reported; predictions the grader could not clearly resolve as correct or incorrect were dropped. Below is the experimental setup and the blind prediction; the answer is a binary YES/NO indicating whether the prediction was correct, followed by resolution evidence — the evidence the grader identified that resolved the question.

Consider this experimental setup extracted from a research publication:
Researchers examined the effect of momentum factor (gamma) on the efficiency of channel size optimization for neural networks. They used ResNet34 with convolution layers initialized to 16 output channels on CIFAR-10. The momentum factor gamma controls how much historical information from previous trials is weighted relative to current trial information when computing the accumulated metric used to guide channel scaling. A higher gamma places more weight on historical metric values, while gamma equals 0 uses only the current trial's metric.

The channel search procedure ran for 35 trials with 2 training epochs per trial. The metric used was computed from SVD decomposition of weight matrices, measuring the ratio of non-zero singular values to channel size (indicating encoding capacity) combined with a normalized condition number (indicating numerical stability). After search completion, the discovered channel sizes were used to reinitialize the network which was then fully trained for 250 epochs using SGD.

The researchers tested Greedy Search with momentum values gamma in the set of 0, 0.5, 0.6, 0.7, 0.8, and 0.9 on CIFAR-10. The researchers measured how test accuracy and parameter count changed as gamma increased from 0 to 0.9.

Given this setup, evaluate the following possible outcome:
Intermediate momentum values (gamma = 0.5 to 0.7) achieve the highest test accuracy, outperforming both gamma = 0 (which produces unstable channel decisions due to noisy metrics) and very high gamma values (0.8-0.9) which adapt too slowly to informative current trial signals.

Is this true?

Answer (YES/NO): NO